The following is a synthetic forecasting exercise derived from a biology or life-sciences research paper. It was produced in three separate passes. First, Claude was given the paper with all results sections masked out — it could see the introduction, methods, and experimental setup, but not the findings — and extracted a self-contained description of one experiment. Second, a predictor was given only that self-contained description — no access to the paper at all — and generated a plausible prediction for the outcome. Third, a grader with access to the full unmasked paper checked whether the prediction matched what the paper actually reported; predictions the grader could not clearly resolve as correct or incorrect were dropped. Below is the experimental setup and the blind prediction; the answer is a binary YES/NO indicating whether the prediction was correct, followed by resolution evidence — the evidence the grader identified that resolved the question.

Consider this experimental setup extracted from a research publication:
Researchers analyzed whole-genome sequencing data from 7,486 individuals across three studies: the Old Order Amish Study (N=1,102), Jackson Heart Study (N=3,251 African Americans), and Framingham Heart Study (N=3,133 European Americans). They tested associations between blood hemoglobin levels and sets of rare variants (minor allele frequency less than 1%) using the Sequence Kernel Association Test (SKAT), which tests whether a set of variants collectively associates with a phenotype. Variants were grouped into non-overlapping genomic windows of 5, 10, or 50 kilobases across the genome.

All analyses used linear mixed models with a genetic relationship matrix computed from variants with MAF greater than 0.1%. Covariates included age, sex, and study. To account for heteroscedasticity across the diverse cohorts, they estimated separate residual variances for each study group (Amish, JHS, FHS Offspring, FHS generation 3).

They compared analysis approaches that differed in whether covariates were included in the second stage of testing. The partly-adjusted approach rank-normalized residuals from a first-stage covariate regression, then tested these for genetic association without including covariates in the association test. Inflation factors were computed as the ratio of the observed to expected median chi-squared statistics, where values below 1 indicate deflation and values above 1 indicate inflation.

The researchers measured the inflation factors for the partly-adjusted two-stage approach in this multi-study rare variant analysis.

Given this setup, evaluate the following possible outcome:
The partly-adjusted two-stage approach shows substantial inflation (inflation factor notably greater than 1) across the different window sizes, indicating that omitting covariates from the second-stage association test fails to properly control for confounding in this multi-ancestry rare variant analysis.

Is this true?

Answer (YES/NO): NO